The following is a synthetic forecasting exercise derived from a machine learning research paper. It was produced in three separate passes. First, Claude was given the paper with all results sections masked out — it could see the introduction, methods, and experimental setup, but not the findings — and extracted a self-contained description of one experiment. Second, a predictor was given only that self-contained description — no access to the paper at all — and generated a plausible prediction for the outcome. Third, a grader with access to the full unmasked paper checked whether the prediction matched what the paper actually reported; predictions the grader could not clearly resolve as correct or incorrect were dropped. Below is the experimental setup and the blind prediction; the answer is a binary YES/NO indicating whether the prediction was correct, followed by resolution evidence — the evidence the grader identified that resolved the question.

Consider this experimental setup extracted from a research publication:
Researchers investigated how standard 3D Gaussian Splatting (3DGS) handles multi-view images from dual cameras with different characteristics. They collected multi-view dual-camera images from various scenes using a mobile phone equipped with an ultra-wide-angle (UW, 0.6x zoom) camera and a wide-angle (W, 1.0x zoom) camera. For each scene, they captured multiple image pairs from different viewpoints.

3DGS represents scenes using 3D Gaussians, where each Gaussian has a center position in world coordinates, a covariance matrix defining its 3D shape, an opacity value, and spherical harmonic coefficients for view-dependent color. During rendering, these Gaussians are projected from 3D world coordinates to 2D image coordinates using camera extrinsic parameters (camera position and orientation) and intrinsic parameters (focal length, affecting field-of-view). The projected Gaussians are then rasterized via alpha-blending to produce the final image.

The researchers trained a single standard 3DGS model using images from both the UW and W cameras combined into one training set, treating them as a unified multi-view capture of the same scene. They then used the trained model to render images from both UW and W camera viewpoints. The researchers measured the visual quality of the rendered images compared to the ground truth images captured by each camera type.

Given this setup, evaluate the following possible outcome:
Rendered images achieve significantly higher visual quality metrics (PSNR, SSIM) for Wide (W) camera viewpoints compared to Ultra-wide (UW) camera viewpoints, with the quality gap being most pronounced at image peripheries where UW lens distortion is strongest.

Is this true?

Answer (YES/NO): NO